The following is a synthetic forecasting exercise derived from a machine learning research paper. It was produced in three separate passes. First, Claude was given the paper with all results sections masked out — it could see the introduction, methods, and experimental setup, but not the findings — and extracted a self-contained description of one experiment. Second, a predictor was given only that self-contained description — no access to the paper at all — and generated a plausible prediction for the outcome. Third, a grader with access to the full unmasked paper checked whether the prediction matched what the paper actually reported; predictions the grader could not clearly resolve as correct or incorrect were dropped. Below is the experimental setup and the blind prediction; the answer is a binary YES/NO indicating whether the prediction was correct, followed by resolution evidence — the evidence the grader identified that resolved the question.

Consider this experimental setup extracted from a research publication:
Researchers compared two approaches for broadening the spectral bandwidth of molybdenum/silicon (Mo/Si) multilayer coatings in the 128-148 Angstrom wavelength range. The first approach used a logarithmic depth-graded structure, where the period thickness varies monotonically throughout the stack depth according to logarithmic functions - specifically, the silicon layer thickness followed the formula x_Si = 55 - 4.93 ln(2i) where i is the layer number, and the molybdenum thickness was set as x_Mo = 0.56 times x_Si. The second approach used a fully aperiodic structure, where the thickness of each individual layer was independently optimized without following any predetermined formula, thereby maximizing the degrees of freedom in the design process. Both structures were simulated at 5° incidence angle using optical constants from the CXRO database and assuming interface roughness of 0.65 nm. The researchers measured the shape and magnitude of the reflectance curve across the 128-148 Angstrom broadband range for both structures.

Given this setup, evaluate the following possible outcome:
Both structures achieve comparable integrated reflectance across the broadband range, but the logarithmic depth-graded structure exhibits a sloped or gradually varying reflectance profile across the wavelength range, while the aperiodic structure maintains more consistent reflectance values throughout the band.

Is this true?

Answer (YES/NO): NO